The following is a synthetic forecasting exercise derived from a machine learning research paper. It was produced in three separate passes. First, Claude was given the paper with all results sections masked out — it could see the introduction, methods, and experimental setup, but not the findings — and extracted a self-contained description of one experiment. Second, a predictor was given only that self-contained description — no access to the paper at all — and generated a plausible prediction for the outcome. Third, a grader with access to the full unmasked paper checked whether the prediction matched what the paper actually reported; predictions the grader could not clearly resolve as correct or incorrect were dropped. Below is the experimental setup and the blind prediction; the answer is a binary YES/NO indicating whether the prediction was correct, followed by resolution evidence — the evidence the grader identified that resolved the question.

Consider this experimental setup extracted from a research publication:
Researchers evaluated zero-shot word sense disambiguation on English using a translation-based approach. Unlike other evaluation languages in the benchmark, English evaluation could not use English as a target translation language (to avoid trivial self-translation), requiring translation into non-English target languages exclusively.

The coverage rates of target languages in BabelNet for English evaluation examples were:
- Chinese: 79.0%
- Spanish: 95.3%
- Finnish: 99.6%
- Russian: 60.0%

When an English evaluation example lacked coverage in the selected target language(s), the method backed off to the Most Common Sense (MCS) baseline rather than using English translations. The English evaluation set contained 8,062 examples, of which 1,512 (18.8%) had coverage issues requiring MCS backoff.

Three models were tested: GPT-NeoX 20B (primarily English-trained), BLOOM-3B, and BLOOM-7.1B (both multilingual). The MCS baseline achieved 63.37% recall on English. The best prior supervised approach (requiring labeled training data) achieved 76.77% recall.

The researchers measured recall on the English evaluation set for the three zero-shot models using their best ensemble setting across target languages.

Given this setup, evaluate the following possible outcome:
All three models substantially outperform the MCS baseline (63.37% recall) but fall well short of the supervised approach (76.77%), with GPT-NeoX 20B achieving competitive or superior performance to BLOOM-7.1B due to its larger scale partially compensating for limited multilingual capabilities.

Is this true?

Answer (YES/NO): NO